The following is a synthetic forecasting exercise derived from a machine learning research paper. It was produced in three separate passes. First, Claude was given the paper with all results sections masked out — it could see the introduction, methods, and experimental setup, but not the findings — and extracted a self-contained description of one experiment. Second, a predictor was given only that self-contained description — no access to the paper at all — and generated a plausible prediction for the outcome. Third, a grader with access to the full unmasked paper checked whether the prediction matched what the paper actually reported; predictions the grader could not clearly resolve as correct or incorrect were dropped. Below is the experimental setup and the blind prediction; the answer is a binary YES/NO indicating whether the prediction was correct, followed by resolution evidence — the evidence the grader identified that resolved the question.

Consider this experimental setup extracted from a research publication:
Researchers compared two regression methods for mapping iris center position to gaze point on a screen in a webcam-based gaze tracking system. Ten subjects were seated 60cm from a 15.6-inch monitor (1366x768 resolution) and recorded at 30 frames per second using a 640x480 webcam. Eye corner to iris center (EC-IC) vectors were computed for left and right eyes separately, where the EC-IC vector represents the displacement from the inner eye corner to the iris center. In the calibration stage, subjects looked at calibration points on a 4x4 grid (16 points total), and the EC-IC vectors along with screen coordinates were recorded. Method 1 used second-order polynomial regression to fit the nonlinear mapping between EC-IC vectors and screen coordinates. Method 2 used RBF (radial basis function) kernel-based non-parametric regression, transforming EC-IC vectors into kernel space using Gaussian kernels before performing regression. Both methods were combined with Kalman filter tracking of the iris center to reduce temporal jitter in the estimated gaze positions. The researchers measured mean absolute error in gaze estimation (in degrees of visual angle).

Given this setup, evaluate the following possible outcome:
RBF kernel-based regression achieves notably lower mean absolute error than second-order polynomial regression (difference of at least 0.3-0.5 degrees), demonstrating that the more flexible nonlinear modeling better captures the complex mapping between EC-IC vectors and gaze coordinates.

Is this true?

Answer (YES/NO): YES